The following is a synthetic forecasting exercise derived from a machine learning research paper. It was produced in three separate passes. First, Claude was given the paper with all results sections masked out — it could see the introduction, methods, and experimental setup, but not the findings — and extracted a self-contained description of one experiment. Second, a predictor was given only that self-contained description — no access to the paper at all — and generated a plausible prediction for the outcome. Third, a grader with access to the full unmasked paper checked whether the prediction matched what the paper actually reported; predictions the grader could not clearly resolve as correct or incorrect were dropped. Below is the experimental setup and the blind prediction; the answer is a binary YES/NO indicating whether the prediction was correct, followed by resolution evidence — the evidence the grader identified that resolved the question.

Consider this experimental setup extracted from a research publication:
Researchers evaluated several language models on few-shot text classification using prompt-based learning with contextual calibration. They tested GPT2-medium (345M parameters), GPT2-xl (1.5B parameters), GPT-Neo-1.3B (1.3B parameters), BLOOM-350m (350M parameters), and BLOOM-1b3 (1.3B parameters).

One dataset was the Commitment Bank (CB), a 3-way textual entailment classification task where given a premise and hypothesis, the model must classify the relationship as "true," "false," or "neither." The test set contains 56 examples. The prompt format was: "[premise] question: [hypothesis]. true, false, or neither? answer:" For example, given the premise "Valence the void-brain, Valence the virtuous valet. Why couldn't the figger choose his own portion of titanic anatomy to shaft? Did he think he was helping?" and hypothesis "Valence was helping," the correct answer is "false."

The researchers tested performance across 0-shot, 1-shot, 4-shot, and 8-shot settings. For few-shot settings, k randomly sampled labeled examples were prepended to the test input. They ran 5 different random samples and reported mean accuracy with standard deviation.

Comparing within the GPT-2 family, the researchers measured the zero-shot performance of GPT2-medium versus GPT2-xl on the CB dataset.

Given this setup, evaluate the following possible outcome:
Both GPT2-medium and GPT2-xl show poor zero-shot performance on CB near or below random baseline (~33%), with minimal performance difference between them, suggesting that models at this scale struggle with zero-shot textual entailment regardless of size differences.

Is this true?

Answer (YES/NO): YES